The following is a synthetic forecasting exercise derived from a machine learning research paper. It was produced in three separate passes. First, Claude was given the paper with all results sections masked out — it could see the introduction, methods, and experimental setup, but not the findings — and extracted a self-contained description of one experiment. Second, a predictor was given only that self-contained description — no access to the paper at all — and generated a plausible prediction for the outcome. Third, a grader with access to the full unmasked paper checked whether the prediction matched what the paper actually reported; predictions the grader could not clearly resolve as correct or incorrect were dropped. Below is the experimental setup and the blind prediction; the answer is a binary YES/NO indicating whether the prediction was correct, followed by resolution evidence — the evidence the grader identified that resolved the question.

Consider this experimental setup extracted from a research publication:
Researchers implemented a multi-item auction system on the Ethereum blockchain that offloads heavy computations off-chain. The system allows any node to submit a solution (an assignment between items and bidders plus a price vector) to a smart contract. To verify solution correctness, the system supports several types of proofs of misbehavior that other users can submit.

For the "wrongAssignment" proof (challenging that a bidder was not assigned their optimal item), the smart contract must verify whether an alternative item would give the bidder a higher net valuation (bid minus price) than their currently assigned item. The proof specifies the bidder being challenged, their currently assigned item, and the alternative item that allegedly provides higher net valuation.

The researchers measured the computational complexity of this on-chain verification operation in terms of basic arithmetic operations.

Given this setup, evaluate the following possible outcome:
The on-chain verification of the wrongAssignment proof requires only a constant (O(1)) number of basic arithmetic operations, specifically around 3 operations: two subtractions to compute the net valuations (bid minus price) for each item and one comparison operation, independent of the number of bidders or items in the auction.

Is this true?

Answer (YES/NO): YES